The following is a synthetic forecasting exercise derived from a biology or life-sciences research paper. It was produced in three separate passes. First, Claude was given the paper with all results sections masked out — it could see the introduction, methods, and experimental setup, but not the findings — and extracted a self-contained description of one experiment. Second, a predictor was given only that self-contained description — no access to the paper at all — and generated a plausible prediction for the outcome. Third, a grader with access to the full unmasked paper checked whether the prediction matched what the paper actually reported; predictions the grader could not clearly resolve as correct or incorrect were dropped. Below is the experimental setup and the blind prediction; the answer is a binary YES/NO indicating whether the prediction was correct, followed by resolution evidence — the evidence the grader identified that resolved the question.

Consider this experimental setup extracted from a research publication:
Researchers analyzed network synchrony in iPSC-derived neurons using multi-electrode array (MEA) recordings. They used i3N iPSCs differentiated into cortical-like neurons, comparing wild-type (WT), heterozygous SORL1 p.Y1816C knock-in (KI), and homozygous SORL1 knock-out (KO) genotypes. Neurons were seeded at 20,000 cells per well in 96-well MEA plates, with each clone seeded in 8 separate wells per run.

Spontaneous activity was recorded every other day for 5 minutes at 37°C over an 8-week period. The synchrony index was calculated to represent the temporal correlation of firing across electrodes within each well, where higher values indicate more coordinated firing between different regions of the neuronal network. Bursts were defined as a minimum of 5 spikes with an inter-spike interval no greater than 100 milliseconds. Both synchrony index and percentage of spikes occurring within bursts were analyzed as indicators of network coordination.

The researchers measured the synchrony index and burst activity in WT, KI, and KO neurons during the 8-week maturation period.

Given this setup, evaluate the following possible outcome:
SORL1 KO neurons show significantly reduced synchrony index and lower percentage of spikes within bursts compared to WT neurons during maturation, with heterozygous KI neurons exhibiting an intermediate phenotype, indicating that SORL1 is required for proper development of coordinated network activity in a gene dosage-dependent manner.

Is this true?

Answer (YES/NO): NO